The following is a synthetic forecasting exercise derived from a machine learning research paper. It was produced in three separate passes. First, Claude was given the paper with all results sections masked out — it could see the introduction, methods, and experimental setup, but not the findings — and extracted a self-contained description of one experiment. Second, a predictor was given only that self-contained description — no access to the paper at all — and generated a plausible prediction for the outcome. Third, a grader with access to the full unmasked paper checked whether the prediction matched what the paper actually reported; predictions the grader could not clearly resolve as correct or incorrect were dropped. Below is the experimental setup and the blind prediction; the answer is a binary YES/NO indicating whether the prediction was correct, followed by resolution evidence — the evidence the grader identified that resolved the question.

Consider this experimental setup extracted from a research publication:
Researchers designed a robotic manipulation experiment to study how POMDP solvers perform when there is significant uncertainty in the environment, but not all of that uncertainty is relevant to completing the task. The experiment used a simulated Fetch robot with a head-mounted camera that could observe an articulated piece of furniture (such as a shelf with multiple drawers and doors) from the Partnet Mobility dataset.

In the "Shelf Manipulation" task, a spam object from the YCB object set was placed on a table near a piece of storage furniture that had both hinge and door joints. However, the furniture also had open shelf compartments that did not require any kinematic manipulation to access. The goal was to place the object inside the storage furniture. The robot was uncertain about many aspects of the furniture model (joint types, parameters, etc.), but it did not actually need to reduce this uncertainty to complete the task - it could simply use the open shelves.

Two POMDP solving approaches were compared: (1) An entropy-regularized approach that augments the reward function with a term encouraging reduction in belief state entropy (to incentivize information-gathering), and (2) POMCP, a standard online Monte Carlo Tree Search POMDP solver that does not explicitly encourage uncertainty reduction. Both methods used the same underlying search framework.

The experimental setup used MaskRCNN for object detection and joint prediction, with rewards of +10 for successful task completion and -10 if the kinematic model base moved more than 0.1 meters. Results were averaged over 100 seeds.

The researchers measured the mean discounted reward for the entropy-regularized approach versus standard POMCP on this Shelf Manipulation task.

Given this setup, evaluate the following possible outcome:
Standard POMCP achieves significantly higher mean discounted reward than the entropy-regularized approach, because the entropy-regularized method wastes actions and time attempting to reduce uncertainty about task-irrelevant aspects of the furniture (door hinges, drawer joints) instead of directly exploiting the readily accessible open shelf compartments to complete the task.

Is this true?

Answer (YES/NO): YES